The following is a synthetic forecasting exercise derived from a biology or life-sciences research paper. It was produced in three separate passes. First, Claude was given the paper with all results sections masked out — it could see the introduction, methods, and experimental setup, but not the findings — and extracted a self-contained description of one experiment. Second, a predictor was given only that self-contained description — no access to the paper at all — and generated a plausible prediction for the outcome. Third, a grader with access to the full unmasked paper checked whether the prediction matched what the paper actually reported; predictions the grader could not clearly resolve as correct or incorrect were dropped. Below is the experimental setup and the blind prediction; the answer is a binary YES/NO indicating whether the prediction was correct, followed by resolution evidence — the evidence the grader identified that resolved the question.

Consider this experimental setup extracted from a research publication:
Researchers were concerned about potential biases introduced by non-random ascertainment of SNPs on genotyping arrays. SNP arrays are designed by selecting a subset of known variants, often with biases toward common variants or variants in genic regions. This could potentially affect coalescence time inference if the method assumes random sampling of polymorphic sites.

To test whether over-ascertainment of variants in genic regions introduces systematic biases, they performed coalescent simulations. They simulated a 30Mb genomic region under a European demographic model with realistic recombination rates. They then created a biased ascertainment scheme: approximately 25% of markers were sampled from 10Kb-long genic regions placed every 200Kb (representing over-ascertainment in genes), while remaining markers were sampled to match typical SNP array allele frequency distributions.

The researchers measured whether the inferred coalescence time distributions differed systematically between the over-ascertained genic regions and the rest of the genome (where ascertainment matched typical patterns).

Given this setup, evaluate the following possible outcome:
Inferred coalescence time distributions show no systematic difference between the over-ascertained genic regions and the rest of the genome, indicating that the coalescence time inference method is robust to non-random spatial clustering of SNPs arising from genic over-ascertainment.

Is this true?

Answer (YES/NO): YES